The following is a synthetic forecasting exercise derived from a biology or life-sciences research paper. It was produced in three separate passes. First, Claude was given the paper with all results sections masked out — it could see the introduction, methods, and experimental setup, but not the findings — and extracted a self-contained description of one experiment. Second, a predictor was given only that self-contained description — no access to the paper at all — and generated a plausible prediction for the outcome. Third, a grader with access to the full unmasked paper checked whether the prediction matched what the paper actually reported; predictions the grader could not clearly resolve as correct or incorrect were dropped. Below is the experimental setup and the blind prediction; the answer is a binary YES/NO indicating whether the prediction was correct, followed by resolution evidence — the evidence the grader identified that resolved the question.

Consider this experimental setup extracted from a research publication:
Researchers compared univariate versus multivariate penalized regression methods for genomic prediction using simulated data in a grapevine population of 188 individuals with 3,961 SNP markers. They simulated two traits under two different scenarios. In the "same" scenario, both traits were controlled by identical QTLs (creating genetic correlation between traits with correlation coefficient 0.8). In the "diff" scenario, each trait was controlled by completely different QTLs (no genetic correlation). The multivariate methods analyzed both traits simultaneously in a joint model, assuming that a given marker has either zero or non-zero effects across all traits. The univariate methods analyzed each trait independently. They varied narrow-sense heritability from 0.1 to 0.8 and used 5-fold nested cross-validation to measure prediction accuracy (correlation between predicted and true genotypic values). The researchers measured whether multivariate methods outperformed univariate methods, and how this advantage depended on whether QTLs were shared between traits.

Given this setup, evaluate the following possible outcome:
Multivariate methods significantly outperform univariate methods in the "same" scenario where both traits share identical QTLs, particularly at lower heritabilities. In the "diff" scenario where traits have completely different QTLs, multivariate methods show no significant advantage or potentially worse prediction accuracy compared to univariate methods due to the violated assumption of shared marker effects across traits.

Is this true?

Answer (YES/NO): NO